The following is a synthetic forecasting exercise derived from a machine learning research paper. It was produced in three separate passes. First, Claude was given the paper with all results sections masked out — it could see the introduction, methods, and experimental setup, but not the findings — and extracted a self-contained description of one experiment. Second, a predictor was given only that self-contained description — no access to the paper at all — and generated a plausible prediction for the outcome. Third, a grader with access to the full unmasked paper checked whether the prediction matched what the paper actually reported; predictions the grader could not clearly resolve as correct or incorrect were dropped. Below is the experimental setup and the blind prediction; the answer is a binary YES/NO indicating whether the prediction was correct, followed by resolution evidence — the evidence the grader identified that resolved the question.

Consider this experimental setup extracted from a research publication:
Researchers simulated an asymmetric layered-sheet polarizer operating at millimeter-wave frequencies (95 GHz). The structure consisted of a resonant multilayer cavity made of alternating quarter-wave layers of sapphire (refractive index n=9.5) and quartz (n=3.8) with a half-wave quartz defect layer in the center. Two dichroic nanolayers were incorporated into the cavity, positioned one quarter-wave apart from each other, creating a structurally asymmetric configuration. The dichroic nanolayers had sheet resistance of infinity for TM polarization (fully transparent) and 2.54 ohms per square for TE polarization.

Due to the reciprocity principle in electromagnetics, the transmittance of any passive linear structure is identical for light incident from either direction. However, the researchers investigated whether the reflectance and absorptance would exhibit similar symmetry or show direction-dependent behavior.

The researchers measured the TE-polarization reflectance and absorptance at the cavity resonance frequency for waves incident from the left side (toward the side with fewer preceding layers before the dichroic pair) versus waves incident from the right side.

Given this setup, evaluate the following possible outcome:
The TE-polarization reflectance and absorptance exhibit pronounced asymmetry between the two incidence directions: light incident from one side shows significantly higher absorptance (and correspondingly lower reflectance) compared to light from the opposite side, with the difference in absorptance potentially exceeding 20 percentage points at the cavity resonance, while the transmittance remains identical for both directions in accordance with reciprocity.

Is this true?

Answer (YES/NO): YES